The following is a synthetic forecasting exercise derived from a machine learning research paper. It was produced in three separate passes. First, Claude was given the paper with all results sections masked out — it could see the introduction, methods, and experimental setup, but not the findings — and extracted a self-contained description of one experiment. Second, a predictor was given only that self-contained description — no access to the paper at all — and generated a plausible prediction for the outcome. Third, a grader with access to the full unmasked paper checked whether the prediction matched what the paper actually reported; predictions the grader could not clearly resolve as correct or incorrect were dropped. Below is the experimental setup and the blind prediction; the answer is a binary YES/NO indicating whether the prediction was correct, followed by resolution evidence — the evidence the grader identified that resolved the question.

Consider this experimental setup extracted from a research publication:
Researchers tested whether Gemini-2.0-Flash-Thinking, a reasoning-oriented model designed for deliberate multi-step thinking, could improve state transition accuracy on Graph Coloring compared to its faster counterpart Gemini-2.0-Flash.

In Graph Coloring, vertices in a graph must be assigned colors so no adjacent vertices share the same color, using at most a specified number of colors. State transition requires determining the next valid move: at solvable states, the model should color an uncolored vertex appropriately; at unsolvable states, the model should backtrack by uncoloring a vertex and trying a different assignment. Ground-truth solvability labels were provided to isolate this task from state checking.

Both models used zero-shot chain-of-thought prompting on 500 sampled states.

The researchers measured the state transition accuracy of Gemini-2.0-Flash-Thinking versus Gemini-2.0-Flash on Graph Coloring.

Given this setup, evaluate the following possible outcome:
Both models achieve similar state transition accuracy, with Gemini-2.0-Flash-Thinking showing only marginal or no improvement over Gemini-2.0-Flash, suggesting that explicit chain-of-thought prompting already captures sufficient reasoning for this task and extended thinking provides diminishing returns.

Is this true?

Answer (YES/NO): YES